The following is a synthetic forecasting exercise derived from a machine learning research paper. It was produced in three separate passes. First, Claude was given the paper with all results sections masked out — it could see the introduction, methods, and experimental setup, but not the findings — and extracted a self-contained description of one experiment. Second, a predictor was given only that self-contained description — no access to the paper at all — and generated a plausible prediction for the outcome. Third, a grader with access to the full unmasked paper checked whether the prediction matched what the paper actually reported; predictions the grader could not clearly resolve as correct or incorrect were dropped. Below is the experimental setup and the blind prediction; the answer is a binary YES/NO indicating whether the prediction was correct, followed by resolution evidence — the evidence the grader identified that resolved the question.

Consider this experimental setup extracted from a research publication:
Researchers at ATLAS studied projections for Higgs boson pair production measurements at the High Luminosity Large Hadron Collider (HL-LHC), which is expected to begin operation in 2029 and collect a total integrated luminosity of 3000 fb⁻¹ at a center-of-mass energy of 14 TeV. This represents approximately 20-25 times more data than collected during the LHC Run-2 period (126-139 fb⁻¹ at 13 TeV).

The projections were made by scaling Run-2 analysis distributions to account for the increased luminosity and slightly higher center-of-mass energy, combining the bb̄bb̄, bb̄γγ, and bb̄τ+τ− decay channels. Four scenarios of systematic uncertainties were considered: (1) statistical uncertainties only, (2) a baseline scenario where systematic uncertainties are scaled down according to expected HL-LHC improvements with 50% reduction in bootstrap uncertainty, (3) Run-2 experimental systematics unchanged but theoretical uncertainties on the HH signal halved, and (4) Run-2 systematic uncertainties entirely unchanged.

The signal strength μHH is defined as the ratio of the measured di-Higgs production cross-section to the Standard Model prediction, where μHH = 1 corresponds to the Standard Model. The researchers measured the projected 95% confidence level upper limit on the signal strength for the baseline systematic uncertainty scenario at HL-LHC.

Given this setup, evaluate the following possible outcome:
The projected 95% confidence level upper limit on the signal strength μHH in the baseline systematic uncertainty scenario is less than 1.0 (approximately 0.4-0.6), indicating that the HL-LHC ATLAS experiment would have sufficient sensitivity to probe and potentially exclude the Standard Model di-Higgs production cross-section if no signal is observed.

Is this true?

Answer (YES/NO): YES